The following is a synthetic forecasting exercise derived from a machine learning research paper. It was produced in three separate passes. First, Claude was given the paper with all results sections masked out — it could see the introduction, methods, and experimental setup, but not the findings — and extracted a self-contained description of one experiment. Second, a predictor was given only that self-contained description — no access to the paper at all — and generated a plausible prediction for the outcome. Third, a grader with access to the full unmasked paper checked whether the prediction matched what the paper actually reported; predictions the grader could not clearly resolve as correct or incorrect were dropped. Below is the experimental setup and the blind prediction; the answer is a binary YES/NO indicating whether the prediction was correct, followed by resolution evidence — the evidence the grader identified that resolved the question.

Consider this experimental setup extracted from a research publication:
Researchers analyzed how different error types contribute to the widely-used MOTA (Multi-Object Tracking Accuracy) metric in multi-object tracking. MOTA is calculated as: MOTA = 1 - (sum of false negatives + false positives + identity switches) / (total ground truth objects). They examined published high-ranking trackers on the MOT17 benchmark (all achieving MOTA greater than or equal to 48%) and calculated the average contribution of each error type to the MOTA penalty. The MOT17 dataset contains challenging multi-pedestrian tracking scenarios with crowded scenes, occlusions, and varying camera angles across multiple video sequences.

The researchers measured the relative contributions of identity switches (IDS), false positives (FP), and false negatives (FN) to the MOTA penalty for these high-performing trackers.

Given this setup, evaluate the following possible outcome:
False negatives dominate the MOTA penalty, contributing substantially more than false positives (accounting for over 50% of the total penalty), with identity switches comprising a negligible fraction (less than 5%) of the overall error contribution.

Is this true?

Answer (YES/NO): YES